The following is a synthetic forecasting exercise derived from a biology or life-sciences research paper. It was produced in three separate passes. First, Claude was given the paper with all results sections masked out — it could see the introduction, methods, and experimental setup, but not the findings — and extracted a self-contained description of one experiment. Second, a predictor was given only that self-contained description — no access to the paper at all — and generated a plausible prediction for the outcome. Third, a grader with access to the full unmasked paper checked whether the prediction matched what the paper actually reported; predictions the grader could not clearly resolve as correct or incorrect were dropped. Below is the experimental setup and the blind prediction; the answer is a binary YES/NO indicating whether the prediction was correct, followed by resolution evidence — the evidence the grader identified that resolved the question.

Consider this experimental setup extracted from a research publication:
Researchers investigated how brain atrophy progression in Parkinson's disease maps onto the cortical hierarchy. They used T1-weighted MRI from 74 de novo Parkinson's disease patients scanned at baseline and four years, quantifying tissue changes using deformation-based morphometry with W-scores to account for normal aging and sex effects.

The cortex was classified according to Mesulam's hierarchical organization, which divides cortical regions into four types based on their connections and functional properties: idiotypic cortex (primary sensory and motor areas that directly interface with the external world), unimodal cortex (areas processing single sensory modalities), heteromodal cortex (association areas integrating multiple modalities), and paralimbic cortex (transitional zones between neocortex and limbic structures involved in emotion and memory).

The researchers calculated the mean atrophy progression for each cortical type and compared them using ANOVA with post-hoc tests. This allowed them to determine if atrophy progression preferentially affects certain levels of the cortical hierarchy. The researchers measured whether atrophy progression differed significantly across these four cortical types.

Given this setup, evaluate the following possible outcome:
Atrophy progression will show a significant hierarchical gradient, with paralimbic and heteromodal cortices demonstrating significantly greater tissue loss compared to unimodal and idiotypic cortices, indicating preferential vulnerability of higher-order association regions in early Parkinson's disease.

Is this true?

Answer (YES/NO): NO